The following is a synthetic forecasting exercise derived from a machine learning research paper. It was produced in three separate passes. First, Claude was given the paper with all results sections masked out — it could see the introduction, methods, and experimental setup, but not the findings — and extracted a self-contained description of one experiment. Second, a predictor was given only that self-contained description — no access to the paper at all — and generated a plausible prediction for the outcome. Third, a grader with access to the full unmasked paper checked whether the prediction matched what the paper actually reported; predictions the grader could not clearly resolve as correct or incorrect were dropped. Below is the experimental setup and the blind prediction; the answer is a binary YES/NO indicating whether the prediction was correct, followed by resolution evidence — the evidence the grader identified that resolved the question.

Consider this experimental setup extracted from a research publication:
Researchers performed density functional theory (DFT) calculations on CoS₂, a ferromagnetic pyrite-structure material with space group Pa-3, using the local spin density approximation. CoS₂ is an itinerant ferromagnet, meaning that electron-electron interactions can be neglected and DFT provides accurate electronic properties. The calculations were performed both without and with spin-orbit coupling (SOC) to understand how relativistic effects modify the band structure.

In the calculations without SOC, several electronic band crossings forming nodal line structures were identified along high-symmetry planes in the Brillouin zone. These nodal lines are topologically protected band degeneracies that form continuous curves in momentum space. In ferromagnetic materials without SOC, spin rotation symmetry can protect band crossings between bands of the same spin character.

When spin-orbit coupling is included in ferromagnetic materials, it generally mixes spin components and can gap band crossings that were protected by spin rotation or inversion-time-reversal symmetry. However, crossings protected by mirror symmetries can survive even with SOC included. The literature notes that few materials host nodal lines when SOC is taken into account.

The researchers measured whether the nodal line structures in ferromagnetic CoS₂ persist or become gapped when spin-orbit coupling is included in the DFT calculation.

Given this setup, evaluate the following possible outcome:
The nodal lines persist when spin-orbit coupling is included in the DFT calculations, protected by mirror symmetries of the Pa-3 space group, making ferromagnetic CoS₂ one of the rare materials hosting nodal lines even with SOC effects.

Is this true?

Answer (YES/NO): YES